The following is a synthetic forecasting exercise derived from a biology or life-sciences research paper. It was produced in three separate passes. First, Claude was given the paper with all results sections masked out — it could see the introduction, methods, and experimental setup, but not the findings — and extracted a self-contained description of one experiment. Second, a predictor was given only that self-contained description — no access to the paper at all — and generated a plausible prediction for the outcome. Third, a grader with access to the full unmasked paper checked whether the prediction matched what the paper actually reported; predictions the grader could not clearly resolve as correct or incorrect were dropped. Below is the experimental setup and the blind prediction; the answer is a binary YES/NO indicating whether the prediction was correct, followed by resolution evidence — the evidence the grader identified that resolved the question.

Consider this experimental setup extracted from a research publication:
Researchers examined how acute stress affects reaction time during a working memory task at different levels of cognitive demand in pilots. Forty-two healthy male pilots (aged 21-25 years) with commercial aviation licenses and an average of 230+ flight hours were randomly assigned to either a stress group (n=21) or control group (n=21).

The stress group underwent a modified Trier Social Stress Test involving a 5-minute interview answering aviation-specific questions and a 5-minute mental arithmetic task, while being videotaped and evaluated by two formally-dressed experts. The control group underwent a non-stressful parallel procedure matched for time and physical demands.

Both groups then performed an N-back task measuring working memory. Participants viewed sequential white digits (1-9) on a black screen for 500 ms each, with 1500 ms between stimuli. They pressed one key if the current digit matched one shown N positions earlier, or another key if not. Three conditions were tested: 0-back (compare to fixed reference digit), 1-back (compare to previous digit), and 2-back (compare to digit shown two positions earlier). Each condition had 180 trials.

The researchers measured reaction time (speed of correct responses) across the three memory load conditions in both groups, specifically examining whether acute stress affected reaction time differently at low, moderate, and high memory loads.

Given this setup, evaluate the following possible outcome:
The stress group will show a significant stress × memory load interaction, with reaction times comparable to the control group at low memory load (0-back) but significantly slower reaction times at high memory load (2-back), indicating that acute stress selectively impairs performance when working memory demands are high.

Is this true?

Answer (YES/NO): NO